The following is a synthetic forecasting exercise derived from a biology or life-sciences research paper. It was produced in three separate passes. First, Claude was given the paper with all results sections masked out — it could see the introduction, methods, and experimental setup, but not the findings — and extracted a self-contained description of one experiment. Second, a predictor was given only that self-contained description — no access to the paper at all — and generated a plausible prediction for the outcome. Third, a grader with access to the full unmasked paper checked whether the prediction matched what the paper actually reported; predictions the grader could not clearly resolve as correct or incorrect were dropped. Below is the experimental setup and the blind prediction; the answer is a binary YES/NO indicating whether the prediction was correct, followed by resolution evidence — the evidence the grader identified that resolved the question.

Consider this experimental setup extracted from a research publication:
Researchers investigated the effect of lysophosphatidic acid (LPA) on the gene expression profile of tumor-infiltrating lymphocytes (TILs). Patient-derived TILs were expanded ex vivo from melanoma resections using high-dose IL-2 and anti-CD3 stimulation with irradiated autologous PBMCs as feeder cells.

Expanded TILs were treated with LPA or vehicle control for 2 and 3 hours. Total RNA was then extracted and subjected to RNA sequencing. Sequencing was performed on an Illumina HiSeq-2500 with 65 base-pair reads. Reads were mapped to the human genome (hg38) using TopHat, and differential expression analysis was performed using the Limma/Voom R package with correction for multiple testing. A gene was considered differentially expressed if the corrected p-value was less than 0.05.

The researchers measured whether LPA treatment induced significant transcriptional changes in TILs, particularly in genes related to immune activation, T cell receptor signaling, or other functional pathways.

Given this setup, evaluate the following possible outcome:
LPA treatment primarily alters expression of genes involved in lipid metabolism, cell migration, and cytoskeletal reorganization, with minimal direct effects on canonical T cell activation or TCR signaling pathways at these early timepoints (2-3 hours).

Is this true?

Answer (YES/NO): NO